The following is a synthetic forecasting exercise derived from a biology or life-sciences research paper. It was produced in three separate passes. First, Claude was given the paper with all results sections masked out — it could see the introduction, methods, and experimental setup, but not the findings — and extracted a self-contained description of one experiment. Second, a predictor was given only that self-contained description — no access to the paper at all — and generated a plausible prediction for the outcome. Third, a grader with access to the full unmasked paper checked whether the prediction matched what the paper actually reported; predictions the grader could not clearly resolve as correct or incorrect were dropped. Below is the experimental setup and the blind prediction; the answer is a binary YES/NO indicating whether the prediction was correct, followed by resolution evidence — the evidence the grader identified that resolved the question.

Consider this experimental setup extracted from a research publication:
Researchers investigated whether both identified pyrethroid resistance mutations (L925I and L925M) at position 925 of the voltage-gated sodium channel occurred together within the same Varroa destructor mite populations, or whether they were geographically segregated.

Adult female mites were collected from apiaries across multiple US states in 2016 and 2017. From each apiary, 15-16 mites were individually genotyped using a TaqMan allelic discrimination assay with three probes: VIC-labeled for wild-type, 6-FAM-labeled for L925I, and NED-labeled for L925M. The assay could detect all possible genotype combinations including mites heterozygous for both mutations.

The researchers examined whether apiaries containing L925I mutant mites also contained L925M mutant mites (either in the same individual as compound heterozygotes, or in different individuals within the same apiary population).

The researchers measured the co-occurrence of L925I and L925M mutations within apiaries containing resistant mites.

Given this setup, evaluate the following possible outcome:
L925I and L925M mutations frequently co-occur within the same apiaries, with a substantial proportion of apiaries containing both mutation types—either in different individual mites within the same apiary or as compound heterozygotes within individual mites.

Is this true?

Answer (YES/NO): YES